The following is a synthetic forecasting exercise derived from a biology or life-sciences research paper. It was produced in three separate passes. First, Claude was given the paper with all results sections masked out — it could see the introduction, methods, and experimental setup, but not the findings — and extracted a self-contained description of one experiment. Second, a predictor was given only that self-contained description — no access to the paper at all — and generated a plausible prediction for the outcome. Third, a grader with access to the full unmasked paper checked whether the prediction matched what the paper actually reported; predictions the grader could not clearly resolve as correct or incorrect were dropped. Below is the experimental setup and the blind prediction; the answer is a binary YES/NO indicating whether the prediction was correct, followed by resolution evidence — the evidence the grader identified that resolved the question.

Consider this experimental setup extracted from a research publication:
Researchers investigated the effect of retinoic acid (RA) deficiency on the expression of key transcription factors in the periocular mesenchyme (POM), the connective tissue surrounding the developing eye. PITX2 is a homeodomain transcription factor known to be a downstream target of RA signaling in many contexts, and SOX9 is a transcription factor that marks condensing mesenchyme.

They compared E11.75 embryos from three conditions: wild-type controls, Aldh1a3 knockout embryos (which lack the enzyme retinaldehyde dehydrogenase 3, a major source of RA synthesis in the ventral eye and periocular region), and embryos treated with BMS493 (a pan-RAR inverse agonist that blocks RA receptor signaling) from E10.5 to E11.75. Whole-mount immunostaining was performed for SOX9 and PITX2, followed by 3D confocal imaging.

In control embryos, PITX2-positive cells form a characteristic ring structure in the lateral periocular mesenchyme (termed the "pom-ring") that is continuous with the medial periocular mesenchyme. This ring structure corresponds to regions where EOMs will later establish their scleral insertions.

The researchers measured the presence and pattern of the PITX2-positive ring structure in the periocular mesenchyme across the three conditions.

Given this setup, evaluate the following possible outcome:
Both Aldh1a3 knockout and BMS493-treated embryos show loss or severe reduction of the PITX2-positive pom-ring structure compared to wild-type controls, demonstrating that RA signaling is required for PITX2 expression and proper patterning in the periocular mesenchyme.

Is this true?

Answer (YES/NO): YES